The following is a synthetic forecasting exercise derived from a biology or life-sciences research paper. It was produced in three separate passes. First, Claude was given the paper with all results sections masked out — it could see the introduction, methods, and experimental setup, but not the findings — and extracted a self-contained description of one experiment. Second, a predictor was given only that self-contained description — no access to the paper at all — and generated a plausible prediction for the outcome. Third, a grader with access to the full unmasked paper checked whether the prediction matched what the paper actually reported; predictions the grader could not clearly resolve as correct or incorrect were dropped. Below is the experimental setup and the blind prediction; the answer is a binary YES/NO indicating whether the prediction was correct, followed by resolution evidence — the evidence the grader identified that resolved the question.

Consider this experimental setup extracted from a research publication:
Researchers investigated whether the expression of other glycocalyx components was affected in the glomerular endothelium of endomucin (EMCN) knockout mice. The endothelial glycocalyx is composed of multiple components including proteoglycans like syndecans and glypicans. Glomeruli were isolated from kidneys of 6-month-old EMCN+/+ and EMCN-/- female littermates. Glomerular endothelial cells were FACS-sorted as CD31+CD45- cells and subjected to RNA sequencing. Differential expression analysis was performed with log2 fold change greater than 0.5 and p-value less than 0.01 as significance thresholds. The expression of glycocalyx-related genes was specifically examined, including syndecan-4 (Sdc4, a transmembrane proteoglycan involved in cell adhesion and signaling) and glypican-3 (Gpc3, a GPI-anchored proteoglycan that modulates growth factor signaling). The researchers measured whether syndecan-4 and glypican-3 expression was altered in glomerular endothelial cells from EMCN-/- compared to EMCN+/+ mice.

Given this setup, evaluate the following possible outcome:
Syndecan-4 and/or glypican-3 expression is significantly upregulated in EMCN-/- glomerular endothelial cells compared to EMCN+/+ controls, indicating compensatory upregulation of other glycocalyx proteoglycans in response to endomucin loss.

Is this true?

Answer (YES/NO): NO